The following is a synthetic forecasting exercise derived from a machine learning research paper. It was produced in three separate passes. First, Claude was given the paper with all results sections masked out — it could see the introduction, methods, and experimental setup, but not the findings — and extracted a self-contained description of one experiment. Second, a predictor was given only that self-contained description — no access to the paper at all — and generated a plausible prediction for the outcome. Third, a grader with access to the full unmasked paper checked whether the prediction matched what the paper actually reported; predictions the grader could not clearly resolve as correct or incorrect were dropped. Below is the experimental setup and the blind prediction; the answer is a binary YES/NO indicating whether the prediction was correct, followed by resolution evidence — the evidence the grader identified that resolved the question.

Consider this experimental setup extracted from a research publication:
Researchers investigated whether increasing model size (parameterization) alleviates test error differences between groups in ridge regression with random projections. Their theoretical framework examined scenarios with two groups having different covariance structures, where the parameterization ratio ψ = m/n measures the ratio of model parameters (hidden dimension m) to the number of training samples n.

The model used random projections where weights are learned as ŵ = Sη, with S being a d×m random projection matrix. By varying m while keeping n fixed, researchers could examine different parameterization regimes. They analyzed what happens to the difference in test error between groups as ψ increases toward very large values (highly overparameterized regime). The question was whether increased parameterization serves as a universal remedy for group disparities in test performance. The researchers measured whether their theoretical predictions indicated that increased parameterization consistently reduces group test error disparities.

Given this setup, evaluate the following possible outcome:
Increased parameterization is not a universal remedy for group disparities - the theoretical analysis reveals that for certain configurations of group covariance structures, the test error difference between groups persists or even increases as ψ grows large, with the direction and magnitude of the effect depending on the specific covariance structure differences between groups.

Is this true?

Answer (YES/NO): YES